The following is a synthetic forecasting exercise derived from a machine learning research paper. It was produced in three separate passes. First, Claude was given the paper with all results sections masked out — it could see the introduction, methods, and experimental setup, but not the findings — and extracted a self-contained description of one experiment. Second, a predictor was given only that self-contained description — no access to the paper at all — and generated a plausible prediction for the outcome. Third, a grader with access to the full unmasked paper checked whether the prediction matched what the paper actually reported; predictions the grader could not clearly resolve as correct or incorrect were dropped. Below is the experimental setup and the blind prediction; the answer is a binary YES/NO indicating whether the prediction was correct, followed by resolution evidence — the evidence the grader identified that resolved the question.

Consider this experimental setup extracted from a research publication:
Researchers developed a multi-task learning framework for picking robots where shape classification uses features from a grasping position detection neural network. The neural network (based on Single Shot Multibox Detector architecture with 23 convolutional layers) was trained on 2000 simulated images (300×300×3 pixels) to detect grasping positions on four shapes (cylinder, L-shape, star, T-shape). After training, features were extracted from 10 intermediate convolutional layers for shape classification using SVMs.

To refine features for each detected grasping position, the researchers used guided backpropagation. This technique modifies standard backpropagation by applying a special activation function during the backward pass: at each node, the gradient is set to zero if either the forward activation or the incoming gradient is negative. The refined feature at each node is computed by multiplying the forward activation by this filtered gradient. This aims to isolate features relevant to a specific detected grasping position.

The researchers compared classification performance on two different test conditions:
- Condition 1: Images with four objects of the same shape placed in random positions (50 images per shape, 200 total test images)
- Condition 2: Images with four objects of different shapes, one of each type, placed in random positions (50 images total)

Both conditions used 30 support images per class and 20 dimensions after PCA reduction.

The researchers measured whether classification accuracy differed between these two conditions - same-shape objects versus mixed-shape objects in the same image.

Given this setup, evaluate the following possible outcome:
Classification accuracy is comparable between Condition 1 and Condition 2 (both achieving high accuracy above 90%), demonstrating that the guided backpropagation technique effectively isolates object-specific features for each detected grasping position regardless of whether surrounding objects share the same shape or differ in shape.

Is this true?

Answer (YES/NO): YES